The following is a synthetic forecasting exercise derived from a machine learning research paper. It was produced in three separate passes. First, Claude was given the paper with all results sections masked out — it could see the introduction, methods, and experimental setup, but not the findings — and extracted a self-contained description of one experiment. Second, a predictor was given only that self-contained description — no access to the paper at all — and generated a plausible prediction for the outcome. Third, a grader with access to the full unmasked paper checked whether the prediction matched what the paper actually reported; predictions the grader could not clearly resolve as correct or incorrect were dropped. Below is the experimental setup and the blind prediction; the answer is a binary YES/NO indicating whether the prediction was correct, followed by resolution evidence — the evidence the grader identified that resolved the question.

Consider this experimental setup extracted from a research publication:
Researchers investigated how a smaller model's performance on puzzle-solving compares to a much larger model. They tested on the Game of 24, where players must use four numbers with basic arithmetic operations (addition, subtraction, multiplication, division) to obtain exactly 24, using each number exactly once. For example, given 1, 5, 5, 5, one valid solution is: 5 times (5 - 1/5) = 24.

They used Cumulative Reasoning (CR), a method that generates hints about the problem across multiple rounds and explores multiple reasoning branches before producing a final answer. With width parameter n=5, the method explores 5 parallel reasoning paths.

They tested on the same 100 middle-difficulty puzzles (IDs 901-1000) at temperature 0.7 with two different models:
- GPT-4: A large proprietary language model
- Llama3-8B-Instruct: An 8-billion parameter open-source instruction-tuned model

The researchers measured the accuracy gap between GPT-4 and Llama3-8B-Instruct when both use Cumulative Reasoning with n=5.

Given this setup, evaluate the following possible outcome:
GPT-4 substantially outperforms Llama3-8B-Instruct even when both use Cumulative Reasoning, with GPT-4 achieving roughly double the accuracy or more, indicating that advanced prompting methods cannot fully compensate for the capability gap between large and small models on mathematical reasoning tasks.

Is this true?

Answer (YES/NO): YES